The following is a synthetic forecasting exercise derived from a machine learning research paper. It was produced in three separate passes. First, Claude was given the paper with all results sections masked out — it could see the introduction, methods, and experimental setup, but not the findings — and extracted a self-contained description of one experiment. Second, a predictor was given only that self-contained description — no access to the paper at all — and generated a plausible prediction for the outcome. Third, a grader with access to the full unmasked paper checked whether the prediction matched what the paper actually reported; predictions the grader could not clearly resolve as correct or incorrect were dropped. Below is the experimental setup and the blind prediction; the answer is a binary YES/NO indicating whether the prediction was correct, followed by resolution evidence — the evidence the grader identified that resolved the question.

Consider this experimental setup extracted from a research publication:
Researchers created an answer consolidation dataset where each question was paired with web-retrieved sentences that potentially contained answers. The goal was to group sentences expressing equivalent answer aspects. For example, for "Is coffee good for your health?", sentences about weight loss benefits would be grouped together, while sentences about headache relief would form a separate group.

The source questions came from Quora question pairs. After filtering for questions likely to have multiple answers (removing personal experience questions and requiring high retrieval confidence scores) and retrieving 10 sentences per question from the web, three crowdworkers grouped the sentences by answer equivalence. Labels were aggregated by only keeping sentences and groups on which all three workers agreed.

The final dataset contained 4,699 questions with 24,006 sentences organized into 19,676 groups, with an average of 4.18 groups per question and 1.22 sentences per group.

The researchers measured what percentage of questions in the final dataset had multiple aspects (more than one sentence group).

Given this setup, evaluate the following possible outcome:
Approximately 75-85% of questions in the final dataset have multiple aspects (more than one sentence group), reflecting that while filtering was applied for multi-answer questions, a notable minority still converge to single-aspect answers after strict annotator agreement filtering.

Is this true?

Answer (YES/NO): NO